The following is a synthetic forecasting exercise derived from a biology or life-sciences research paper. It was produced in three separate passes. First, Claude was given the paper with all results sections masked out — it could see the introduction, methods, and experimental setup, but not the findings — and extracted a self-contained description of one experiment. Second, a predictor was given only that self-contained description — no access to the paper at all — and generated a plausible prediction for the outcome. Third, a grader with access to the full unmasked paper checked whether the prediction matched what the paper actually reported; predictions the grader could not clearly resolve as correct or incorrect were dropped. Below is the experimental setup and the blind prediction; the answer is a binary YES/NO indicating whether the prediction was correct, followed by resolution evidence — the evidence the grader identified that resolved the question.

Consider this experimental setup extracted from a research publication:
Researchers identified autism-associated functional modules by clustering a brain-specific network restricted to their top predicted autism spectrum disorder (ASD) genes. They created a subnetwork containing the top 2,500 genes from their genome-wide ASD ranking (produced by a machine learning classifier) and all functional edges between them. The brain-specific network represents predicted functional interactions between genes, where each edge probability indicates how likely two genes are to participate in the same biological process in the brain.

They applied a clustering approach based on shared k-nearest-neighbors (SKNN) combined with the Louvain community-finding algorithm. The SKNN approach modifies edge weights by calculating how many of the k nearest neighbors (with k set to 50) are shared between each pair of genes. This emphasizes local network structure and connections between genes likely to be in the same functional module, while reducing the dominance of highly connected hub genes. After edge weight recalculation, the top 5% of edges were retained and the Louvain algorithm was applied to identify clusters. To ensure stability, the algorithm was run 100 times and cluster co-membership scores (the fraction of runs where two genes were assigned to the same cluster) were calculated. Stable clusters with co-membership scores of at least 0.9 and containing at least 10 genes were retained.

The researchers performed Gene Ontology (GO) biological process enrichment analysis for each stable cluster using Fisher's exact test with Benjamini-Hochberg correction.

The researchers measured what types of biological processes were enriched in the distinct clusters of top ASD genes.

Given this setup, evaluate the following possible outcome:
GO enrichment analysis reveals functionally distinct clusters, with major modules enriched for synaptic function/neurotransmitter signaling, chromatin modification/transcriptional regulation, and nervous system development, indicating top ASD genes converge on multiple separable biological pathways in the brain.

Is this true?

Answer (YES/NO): YES